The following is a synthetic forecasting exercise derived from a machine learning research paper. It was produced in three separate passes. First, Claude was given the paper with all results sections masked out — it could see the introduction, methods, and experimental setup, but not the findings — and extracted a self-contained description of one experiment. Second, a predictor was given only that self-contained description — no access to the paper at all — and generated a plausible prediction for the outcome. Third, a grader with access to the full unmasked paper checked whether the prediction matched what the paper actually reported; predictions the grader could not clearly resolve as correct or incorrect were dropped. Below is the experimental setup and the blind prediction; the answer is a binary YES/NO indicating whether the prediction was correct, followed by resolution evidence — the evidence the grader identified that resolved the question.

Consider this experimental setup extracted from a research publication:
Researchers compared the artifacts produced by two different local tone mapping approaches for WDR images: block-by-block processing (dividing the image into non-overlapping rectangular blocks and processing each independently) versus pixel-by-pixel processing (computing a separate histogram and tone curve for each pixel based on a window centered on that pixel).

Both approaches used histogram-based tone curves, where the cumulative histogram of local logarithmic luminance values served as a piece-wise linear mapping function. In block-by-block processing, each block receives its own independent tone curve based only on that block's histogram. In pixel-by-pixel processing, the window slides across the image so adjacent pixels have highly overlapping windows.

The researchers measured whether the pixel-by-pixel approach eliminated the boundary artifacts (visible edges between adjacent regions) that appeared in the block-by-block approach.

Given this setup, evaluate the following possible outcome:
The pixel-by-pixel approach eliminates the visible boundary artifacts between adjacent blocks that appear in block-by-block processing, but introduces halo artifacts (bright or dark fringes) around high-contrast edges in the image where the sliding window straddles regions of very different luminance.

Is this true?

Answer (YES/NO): NO